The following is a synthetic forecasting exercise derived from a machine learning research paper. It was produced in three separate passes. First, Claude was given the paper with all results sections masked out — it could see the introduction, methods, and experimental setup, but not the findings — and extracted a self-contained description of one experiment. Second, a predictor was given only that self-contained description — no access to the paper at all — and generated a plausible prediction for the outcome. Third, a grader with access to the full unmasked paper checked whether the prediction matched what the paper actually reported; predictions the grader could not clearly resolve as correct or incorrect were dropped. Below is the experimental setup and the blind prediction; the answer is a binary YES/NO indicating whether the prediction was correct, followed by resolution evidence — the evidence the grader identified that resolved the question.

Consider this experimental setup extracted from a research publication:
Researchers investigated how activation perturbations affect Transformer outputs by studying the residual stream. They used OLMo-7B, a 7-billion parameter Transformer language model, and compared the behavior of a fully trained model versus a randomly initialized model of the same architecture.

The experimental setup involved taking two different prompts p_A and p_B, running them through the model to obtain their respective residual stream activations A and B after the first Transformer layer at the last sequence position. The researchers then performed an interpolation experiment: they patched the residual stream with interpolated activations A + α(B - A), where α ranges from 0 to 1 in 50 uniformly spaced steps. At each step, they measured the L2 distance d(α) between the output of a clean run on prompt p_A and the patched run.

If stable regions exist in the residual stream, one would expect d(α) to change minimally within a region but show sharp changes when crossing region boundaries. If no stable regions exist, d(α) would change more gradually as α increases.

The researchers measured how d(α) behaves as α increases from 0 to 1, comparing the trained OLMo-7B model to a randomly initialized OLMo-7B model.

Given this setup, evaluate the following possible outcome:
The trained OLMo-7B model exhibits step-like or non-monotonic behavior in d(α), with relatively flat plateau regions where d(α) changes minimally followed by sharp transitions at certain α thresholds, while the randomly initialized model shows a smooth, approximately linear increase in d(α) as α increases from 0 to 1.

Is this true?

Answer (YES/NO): YES